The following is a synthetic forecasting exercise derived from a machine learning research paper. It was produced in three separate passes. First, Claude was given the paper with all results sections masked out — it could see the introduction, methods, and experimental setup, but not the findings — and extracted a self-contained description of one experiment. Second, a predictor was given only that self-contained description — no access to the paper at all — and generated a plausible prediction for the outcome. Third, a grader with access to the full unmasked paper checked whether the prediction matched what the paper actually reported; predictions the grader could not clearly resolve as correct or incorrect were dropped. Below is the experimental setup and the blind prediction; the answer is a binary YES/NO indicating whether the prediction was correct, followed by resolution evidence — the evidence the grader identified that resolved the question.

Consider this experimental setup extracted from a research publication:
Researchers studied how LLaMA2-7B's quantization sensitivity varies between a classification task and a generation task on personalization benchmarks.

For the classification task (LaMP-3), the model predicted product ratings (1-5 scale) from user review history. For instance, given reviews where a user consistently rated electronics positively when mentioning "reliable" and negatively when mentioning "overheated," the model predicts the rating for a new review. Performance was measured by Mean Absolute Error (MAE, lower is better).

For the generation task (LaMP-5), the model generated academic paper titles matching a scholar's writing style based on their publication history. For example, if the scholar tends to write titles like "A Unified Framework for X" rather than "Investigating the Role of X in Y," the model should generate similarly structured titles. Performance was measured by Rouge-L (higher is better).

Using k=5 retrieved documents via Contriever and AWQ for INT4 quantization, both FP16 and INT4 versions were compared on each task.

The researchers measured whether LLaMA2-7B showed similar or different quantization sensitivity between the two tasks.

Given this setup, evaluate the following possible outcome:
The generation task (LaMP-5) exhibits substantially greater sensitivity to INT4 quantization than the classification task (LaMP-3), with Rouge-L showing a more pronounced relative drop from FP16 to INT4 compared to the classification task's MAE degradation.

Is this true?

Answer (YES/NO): NO